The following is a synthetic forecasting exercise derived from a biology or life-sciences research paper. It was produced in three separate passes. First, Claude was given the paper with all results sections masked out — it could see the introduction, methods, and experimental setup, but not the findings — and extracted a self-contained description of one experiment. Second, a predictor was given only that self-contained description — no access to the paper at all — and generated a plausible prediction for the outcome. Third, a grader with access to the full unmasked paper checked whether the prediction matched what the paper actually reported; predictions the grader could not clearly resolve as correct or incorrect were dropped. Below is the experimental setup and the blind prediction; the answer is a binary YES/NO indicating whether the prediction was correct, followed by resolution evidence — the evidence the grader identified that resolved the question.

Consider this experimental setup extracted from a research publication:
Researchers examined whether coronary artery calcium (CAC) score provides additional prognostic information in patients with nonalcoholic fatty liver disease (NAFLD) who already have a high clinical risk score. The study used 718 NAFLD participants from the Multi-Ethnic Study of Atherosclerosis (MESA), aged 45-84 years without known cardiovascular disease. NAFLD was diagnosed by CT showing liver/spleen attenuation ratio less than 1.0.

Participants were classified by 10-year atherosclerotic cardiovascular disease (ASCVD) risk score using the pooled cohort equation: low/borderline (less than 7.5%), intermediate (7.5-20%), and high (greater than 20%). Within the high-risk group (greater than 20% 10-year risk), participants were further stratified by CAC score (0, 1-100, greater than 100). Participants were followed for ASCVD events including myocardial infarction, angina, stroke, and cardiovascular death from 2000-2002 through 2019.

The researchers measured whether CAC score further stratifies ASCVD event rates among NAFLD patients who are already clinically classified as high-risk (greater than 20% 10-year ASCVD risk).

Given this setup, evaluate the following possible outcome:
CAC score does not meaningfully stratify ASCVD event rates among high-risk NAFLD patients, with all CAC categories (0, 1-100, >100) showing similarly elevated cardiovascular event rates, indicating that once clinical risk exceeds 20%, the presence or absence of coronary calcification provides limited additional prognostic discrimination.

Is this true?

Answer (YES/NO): NO